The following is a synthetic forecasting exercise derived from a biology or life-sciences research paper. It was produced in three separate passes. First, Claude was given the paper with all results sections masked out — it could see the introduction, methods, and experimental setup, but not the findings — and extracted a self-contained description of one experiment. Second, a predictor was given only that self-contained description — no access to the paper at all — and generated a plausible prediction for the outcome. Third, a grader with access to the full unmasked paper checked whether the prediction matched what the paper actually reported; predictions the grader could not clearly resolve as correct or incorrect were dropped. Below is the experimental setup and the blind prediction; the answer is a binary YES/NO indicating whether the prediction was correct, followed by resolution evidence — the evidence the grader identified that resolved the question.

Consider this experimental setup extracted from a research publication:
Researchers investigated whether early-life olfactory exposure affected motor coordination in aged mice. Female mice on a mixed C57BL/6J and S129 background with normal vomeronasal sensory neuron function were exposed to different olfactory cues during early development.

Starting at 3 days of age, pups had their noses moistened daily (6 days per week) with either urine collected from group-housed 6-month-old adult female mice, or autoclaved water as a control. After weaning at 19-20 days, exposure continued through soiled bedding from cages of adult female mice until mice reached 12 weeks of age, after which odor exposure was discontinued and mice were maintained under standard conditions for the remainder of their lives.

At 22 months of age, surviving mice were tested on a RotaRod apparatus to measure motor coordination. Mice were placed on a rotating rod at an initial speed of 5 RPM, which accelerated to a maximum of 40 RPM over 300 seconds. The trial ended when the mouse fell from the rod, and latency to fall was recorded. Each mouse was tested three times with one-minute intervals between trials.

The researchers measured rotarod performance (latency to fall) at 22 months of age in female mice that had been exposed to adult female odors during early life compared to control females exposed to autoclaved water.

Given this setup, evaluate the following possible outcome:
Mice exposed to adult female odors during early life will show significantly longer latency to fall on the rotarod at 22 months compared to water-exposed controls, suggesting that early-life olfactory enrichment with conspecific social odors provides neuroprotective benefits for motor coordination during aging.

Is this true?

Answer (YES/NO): NO